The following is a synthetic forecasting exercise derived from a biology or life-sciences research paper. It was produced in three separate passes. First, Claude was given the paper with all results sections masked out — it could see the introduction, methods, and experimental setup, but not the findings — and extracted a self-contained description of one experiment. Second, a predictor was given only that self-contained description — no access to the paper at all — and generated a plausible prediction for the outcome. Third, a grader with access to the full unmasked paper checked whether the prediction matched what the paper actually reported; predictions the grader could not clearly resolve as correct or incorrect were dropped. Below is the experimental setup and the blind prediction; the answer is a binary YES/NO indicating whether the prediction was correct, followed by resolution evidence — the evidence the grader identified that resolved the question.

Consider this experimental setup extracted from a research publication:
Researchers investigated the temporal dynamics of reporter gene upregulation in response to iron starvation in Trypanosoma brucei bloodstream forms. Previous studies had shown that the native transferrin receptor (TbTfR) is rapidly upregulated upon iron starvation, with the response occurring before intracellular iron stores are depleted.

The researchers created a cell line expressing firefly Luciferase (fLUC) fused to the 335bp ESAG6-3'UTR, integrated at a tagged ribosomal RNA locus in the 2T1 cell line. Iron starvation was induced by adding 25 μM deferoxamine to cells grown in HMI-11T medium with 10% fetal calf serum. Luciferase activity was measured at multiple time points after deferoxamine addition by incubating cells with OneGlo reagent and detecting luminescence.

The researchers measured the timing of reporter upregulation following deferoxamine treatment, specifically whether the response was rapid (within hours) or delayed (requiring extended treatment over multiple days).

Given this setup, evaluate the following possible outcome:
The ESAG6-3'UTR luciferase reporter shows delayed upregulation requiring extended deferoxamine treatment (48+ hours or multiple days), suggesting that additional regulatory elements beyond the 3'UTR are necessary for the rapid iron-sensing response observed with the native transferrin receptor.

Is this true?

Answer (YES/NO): NO